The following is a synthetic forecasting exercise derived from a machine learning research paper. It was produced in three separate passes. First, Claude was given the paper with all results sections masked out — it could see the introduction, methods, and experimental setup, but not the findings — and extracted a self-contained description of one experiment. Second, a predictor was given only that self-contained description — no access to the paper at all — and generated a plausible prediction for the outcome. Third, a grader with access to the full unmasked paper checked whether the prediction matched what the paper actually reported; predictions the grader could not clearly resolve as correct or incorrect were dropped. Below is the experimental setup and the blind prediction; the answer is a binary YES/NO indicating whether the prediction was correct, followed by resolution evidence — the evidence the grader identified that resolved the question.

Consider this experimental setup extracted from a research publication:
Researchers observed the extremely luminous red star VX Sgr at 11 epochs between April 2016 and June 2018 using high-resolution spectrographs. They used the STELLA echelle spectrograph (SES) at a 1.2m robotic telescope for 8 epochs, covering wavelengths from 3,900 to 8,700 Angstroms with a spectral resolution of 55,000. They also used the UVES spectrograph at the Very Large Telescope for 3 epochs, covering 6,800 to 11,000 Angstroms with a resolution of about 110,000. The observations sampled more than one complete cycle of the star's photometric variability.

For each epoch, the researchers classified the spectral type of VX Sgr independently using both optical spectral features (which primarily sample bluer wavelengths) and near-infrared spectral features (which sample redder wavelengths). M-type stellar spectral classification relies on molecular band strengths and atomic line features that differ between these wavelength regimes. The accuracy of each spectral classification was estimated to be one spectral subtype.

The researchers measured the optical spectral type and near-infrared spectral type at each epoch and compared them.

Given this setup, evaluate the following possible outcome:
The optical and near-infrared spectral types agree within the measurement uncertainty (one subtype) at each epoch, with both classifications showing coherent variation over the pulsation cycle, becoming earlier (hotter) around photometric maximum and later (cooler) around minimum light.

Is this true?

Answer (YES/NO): NO